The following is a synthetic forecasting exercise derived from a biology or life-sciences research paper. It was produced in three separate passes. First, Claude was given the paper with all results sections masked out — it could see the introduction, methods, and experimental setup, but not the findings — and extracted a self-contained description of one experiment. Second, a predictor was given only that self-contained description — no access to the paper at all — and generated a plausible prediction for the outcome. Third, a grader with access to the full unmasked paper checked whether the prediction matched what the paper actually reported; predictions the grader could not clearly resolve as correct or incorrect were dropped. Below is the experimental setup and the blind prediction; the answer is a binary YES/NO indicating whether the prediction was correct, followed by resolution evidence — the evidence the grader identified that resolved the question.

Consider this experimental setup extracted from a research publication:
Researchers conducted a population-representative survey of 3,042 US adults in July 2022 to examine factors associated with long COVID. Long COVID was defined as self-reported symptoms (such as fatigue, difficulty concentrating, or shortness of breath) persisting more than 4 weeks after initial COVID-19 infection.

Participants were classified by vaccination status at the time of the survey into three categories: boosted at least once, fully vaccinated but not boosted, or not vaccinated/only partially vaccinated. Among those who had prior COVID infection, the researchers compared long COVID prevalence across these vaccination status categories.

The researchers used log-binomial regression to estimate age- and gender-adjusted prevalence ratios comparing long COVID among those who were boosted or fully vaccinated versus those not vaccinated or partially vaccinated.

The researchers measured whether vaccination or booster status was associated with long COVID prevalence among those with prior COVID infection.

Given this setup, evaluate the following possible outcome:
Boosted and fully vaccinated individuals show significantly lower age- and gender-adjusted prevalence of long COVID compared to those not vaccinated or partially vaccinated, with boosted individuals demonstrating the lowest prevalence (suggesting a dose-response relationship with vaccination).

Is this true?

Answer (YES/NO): NO